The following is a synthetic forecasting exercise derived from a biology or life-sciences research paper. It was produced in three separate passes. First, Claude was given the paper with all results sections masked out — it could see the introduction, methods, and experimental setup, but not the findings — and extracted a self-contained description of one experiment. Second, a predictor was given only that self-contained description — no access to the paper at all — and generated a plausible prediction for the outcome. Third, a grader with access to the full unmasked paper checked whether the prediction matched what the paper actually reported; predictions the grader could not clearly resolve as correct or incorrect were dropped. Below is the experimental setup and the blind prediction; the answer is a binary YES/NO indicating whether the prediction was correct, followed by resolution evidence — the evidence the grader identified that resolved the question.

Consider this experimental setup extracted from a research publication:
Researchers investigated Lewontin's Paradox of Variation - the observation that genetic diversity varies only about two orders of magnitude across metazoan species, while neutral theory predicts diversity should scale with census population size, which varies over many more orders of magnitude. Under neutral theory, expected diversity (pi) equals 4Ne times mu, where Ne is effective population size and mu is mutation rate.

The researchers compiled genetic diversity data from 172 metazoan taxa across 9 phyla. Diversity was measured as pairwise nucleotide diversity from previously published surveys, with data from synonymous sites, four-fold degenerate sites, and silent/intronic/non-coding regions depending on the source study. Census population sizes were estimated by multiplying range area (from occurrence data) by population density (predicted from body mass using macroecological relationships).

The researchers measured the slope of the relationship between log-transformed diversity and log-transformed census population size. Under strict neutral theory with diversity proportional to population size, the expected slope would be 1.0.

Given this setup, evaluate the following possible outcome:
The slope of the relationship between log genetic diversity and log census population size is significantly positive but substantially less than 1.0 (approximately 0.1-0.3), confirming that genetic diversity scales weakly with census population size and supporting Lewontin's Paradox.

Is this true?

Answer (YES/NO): NO